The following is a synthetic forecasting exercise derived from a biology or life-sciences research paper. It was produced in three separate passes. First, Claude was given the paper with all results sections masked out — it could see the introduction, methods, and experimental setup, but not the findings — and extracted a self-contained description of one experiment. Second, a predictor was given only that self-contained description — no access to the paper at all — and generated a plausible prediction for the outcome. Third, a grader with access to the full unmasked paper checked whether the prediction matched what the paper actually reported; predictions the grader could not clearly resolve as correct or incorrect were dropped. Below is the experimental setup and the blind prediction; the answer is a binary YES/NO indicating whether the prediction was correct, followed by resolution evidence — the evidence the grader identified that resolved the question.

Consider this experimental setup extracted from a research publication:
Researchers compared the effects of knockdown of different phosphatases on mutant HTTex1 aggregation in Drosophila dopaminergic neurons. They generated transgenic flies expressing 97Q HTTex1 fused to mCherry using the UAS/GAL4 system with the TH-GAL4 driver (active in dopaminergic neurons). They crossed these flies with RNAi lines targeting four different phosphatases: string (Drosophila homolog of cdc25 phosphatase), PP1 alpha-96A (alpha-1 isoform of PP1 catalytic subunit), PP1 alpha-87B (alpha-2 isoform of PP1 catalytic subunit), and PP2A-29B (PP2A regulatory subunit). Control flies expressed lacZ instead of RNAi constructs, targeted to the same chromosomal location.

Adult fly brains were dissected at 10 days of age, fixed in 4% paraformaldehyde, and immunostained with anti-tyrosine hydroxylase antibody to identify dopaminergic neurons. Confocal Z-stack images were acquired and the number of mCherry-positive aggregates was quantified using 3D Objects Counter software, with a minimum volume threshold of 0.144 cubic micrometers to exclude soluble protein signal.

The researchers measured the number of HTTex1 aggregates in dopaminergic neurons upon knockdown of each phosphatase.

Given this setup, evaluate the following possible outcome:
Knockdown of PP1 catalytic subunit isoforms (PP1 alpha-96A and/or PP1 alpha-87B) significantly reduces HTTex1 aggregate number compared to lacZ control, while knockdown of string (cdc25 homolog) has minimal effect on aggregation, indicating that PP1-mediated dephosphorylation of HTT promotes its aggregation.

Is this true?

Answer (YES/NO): YES